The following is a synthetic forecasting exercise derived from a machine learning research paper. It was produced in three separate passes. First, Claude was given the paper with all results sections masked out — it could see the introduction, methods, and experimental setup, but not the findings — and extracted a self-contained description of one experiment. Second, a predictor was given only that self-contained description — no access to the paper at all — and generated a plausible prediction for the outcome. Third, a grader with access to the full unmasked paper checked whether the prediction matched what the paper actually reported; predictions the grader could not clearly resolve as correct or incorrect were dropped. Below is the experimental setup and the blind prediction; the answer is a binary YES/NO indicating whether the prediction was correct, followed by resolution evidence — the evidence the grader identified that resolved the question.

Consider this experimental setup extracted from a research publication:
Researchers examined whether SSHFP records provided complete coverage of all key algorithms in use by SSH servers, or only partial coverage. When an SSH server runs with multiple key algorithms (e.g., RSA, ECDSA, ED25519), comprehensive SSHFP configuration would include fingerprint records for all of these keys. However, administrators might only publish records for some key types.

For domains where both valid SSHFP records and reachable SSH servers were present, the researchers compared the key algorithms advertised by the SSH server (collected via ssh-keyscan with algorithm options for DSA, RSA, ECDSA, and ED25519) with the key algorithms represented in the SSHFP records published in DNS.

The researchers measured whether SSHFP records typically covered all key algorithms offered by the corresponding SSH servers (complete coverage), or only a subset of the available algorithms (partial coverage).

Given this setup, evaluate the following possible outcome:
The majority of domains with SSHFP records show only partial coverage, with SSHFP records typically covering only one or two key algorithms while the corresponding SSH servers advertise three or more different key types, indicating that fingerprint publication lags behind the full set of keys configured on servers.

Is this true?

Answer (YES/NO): NO